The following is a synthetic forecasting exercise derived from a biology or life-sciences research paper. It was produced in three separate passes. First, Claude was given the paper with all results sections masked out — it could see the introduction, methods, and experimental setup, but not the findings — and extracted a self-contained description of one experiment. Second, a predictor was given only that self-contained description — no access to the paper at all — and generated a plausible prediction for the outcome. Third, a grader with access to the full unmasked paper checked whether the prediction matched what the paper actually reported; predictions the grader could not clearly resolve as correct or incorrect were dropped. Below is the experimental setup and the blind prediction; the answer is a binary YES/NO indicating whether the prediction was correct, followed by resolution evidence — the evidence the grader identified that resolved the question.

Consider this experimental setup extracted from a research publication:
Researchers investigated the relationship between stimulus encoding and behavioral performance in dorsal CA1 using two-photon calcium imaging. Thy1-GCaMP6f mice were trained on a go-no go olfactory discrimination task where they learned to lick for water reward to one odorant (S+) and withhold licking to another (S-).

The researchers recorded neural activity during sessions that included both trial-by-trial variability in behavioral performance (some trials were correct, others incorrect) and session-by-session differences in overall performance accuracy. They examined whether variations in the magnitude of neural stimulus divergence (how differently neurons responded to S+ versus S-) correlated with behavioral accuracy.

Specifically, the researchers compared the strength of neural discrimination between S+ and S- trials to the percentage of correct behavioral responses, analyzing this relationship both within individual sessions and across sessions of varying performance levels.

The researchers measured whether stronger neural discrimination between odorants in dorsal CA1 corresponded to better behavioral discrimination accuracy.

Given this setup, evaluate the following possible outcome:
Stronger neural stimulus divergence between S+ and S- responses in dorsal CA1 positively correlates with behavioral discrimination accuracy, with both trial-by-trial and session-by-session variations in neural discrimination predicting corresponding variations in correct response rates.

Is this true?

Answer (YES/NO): NO